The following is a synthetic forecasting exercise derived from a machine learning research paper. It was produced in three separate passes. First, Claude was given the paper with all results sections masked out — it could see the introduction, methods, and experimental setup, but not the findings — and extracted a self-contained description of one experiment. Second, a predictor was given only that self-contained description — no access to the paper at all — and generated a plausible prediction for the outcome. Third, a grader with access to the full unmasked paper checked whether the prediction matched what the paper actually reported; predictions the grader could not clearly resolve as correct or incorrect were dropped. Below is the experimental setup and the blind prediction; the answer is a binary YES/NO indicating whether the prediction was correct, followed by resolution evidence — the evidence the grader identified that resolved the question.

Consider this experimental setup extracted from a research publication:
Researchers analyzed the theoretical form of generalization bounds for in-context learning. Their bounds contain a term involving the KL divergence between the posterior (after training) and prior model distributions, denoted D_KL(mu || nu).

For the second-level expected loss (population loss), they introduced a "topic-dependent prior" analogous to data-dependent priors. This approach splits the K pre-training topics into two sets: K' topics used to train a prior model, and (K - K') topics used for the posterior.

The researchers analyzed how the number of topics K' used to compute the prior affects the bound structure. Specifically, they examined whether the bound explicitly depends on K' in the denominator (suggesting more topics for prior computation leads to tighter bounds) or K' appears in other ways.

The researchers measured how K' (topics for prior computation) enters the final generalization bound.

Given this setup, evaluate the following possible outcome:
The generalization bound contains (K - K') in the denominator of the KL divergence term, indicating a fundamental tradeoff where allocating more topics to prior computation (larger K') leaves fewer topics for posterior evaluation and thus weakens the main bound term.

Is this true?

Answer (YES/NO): YES